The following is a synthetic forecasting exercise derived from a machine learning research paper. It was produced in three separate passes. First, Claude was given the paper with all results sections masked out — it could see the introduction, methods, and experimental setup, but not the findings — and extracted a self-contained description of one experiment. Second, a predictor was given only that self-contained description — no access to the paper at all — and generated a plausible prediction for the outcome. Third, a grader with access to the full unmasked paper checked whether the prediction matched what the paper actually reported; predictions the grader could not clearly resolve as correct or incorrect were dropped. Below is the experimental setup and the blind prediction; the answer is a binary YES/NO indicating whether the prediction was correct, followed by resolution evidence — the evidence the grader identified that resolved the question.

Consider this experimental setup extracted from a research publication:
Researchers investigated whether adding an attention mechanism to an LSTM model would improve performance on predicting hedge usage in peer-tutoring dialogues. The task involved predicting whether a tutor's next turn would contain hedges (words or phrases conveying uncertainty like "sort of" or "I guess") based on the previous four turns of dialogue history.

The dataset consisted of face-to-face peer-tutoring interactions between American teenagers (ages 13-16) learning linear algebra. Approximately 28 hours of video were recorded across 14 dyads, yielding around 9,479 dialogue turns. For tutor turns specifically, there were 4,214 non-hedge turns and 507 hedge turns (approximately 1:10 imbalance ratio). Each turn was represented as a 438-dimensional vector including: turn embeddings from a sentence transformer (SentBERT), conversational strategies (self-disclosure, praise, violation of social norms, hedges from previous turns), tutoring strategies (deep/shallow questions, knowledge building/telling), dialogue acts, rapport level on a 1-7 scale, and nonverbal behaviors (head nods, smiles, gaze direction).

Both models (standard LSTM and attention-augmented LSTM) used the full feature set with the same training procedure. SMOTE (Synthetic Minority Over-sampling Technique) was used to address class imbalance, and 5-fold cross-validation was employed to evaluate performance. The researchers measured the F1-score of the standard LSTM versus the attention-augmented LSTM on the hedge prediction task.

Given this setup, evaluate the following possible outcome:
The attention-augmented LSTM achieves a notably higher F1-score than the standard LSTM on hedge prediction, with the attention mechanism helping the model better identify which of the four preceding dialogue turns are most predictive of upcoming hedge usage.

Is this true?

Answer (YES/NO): NO